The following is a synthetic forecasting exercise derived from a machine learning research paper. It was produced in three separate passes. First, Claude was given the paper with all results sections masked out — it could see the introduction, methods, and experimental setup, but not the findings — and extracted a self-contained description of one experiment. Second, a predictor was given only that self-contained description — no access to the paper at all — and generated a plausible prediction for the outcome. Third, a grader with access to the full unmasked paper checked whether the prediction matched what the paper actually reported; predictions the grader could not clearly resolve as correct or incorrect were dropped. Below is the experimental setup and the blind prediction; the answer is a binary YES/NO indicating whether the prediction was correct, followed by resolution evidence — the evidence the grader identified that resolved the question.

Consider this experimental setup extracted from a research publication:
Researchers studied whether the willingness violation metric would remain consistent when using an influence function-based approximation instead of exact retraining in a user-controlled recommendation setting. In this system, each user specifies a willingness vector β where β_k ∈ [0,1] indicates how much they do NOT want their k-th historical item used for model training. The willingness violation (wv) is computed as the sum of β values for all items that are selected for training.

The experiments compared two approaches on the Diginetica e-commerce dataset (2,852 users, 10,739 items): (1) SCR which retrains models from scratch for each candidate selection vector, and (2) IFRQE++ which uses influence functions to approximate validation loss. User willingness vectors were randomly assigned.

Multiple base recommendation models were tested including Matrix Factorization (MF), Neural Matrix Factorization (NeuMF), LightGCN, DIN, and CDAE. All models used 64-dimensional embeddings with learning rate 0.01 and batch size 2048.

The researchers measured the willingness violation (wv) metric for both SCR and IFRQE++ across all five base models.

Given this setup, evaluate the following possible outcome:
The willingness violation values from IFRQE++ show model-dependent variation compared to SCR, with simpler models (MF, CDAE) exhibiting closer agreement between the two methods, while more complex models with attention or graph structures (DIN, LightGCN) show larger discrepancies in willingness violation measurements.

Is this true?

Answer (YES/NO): NO